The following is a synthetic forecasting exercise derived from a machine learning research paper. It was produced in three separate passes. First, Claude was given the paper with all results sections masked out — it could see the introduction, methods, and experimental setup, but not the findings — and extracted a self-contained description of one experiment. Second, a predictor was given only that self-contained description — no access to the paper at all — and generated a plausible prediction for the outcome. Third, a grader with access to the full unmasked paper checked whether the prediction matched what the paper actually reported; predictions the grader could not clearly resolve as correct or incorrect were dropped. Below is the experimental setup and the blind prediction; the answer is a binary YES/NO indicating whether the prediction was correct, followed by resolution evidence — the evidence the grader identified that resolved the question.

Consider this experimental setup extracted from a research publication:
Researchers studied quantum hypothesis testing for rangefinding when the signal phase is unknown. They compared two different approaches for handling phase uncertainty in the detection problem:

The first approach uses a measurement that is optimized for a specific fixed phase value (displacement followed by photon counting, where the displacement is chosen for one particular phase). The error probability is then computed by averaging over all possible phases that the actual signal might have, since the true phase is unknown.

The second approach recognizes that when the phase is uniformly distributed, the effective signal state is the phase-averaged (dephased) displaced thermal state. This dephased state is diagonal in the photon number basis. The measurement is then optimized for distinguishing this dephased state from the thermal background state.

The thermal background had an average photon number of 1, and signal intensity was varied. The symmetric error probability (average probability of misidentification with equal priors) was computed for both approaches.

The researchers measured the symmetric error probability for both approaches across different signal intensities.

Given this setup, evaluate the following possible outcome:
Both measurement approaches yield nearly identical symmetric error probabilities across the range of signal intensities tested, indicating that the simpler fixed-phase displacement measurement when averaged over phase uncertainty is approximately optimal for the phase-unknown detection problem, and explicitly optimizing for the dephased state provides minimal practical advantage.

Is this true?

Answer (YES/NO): NO